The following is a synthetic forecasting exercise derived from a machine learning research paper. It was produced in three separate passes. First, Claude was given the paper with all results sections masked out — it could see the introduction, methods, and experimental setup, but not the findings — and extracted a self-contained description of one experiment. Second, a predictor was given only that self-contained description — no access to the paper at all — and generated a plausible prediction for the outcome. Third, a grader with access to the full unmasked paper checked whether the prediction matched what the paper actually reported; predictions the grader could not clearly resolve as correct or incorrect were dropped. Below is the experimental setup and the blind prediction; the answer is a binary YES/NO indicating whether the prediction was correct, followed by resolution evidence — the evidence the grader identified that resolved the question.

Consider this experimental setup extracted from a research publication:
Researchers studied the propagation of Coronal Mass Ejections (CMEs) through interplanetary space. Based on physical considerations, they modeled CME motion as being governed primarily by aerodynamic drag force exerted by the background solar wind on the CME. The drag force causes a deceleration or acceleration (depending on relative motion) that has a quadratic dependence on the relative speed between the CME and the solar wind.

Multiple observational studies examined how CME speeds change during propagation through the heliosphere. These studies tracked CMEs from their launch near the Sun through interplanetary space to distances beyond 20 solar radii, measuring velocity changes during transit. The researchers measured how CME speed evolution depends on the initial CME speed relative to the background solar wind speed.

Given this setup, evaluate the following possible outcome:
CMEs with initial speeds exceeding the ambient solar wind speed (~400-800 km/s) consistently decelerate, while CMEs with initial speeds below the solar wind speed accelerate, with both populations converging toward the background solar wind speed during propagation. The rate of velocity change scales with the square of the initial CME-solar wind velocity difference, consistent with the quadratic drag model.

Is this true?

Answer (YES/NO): YES